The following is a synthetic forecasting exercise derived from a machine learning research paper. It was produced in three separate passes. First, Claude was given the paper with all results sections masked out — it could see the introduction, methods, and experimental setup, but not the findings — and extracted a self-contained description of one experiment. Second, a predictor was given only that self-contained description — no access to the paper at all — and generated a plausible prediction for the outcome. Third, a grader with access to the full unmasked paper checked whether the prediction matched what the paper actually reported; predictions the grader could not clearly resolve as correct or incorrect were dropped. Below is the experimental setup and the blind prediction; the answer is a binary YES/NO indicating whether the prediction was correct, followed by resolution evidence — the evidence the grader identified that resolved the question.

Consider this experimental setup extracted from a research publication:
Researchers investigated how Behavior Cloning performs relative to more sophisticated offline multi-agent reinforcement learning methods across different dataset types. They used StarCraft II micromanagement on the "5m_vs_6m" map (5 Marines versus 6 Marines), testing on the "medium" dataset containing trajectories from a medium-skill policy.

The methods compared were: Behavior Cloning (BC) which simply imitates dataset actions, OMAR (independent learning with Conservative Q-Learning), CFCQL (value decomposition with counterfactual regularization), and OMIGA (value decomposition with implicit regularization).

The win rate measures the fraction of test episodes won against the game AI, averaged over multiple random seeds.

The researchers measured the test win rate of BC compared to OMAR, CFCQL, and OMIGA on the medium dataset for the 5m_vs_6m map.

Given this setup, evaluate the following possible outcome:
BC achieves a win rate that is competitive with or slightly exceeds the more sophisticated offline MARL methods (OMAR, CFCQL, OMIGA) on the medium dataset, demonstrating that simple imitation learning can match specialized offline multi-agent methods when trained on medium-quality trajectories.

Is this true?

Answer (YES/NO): YES